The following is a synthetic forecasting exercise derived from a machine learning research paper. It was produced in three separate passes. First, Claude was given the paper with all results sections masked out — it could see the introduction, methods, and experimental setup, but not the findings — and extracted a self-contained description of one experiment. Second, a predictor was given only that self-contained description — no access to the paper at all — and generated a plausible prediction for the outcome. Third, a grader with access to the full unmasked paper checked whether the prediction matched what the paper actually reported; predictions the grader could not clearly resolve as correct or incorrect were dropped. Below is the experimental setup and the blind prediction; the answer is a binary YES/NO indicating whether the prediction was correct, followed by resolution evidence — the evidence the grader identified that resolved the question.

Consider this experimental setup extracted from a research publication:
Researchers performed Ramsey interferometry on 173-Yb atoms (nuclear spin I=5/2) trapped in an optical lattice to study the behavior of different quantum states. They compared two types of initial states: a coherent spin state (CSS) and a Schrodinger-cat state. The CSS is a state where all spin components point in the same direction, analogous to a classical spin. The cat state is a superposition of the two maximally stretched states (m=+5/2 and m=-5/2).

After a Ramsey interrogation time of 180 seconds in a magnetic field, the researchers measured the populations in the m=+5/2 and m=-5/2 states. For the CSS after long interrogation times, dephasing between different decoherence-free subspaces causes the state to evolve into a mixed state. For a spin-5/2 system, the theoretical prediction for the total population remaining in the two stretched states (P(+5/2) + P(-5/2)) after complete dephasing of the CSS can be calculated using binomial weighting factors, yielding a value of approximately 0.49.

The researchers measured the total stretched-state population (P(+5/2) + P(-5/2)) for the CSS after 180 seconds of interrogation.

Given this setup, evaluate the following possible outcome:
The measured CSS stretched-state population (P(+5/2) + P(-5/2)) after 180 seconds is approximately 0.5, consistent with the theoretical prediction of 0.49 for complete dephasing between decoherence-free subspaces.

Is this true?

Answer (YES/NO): YES